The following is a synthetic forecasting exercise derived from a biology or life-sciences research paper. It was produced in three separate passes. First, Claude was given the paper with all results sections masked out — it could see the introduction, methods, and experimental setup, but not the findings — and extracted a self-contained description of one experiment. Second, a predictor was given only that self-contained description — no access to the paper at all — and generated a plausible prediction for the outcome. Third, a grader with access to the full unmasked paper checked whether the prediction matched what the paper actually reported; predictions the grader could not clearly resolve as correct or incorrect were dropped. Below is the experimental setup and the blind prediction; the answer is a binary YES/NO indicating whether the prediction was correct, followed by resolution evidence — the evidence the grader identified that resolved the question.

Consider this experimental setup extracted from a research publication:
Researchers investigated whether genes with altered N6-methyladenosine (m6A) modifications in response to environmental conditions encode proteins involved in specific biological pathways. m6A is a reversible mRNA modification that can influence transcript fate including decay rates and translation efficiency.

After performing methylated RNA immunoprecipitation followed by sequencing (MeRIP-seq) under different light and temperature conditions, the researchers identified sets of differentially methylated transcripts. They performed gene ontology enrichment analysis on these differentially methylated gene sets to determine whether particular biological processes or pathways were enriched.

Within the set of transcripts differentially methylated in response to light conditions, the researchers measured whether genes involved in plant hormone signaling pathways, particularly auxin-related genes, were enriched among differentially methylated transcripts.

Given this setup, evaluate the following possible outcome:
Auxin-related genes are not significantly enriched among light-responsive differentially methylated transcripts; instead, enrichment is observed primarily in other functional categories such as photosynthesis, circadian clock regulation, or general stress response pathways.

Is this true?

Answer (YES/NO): YES